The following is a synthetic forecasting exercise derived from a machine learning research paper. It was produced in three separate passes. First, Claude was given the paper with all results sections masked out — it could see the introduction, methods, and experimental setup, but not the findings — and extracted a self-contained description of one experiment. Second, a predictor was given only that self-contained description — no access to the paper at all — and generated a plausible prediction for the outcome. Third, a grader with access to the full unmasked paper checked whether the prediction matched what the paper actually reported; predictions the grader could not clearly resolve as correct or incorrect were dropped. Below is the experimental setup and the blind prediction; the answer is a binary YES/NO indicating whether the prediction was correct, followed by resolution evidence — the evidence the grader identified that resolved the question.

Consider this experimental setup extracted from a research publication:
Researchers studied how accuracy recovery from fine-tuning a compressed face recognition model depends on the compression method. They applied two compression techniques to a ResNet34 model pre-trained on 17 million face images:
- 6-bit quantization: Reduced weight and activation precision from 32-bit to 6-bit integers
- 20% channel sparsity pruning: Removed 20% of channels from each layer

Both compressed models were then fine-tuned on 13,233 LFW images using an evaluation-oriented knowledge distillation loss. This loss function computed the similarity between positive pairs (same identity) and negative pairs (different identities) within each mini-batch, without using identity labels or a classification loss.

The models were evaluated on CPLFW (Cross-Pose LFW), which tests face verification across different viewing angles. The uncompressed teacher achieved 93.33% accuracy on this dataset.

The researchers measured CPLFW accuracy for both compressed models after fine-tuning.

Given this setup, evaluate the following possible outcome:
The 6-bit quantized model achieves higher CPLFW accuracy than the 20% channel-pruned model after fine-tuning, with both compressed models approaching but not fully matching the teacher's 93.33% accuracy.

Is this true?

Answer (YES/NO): NO